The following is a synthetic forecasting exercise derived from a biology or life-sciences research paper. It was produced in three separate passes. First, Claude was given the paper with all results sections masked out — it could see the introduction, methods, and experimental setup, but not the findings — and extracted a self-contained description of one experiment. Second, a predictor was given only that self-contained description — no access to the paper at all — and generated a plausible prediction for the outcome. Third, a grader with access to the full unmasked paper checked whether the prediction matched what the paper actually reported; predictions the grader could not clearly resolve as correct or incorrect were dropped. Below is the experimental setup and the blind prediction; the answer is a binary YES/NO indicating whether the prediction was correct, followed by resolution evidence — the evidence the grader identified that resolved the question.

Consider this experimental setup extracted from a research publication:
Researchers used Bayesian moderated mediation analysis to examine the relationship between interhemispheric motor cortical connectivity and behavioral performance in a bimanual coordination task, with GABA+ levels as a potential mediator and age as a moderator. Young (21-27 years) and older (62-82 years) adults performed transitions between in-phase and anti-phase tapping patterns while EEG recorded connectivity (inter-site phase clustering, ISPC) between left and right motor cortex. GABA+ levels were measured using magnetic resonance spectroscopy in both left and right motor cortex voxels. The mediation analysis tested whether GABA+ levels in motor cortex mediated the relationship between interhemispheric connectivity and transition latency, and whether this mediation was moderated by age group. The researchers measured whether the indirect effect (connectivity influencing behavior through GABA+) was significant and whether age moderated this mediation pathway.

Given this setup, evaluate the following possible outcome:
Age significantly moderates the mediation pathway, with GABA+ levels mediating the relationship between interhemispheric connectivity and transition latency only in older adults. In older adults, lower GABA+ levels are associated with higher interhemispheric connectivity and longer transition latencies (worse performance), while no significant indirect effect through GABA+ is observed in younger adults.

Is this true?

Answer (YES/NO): NO